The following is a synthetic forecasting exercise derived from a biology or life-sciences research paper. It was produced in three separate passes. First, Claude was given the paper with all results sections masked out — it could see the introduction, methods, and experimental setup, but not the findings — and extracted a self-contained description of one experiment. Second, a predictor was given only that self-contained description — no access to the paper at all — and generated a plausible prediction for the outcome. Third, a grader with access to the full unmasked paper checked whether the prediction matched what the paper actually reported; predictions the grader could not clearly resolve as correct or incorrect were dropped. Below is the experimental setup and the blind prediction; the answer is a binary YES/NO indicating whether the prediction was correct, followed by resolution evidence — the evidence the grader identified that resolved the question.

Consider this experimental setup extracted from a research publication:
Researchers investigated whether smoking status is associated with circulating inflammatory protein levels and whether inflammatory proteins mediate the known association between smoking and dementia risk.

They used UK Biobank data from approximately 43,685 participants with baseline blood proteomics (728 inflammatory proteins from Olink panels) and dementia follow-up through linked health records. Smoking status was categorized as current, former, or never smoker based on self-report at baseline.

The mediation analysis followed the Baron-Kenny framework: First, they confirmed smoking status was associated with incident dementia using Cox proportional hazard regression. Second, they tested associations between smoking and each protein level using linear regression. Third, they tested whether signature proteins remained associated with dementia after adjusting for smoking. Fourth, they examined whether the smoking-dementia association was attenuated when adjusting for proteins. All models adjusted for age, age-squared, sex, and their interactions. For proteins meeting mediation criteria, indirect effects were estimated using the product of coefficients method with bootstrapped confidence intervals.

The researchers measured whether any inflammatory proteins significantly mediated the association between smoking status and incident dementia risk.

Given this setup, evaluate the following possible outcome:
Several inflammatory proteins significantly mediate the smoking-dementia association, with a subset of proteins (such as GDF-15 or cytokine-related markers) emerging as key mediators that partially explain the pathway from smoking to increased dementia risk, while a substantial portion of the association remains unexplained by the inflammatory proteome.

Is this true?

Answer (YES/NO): YES